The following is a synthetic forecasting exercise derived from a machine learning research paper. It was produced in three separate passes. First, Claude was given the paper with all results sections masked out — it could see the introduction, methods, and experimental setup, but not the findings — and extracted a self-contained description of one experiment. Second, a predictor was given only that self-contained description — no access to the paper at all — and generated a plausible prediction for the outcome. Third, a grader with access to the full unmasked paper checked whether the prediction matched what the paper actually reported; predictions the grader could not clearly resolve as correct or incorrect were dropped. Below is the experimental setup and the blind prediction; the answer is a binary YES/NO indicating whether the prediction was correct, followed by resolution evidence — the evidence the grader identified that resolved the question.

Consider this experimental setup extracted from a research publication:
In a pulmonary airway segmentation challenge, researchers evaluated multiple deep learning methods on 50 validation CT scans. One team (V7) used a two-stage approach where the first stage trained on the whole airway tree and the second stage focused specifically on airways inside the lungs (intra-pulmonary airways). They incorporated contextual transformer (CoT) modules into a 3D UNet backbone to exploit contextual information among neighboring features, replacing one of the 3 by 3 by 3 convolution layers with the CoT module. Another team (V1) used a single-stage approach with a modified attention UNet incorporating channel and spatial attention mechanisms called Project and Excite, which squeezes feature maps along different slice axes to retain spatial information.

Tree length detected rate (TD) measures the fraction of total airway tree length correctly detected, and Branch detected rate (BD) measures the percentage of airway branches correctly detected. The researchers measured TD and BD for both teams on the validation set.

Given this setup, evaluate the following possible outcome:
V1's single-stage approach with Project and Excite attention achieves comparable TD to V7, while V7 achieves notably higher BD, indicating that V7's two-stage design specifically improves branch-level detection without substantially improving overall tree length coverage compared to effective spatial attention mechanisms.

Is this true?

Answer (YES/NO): NO